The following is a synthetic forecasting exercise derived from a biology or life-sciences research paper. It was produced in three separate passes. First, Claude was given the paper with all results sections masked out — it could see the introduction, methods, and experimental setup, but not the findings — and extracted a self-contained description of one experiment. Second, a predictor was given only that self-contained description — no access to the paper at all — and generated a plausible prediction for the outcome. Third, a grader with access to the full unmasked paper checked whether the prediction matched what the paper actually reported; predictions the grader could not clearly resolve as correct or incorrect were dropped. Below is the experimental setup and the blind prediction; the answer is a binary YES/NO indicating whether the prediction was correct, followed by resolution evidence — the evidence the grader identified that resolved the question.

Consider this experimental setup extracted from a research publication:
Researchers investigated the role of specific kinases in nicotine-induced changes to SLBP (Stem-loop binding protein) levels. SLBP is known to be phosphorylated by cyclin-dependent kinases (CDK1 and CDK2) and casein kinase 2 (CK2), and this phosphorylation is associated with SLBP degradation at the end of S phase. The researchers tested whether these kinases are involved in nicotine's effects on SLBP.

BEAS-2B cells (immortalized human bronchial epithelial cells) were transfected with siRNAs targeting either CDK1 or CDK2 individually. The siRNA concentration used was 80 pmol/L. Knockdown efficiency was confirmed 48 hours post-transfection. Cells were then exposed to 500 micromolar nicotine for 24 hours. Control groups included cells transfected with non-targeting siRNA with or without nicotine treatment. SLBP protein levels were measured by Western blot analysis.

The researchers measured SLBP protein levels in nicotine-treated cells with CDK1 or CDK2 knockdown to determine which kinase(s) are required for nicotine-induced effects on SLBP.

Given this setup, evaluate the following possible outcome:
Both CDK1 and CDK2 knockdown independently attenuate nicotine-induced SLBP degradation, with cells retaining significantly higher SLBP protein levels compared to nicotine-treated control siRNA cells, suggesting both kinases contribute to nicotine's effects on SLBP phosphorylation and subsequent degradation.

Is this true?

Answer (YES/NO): YES